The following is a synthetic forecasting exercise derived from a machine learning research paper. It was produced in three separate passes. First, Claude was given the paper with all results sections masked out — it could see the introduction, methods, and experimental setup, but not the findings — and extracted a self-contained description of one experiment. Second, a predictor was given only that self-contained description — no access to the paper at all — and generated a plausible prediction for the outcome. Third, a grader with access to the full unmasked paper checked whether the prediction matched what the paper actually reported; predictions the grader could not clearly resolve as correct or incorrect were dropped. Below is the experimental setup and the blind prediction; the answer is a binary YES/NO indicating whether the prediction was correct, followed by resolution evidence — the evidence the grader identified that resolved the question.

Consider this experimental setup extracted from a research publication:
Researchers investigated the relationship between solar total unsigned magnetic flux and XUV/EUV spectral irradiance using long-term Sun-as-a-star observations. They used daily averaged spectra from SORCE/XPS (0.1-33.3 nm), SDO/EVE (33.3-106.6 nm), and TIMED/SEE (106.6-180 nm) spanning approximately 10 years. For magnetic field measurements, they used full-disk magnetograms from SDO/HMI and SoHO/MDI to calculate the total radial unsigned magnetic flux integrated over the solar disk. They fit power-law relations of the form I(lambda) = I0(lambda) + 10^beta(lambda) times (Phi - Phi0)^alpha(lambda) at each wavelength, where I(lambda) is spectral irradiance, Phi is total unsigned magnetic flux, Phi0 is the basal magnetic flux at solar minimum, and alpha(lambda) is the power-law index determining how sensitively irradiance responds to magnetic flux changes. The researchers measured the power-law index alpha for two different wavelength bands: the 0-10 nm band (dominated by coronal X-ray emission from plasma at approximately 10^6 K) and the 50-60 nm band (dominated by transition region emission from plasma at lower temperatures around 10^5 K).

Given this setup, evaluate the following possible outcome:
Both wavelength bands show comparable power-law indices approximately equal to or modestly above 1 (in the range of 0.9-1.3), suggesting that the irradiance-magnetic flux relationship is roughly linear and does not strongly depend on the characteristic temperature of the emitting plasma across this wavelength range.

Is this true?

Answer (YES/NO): NO